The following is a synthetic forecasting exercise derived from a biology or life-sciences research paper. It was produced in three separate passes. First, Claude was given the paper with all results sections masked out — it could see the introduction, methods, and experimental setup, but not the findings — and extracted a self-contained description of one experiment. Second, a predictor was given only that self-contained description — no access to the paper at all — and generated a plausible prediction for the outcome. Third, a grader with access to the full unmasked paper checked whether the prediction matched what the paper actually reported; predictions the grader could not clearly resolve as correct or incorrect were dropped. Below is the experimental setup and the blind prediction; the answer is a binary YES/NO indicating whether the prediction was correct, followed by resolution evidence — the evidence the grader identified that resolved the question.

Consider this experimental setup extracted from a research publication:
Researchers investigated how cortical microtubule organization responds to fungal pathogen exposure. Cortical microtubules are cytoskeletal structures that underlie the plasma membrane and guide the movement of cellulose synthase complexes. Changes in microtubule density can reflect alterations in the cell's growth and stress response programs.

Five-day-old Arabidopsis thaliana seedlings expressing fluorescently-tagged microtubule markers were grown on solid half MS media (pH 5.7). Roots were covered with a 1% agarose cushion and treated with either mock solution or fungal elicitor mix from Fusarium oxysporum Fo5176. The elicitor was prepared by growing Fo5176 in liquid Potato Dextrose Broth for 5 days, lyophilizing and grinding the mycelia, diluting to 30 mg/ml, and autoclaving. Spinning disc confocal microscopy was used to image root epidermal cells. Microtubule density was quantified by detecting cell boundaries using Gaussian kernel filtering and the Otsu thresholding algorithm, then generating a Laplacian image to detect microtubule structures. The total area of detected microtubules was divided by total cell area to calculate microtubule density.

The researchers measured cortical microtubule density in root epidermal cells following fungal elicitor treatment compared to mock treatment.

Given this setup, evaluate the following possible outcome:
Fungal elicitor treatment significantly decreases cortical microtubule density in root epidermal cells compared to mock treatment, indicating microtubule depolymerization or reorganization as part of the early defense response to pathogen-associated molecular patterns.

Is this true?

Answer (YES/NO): YES